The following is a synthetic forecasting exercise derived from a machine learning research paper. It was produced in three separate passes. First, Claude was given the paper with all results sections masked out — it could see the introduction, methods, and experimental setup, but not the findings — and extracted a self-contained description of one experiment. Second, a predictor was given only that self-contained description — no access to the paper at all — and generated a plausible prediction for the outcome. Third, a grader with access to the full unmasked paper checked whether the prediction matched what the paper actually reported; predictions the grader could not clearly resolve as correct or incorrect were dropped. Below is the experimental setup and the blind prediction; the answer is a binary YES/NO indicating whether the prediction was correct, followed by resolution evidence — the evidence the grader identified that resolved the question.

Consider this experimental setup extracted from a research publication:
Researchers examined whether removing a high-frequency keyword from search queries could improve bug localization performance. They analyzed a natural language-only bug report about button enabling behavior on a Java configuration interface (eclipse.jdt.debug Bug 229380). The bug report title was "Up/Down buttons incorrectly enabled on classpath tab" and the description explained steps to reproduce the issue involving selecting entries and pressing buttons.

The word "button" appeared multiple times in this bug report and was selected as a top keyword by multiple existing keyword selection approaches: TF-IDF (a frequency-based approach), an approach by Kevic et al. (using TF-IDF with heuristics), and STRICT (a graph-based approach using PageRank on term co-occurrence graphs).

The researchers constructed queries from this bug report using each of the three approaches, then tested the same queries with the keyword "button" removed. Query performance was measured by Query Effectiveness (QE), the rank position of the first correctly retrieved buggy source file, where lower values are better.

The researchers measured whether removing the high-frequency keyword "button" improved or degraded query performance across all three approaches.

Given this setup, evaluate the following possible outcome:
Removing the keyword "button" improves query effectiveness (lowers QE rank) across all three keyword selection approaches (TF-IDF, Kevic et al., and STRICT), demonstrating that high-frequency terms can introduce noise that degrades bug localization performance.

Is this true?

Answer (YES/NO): YES